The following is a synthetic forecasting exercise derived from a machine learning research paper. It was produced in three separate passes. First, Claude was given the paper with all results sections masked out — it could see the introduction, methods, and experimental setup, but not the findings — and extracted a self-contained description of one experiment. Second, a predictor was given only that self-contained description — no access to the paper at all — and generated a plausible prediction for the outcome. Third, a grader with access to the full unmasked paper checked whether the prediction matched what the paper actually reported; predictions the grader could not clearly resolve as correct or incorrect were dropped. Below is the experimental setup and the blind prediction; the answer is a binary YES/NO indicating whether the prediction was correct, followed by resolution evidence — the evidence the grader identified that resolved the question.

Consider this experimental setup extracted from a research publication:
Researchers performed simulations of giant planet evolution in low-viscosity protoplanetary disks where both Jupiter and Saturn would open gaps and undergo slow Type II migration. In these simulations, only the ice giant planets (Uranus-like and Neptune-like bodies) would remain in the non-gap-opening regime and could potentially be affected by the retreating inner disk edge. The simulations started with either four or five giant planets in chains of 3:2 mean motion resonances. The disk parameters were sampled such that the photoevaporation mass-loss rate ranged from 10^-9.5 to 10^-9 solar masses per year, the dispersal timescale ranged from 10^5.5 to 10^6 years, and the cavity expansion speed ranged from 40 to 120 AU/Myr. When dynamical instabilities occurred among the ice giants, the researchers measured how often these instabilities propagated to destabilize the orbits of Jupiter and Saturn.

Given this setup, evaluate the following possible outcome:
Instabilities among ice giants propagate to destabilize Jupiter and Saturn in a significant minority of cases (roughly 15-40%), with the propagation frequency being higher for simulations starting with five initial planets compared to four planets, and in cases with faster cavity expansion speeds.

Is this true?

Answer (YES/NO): NO